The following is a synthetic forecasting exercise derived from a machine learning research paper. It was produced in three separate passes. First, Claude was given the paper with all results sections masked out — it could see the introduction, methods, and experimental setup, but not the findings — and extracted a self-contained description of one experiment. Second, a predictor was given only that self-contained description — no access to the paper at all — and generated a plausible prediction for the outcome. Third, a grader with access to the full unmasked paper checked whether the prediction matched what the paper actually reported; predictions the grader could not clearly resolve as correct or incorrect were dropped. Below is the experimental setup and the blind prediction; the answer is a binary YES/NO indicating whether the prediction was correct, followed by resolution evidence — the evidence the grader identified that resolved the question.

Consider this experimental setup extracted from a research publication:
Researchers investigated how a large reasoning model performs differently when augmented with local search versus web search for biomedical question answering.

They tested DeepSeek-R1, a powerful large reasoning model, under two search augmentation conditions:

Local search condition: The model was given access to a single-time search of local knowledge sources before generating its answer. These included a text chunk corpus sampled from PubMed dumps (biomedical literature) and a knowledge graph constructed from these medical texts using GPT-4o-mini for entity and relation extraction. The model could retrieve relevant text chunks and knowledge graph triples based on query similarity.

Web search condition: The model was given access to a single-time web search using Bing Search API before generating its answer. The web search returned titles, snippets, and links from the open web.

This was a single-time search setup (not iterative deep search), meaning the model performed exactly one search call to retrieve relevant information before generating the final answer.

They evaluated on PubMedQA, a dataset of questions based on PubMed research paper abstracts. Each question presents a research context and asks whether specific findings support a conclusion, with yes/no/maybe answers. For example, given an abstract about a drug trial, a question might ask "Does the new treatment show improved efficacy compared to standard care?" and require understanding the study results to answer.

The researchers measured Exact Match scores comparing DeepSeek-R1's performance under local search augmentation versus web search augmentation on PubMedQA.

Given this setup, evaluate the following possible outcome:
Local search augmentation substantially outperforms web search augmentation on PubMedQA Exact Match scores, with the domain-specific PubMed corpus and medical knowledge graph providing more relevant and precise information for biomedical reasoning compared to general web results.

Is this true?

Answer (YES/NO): YES